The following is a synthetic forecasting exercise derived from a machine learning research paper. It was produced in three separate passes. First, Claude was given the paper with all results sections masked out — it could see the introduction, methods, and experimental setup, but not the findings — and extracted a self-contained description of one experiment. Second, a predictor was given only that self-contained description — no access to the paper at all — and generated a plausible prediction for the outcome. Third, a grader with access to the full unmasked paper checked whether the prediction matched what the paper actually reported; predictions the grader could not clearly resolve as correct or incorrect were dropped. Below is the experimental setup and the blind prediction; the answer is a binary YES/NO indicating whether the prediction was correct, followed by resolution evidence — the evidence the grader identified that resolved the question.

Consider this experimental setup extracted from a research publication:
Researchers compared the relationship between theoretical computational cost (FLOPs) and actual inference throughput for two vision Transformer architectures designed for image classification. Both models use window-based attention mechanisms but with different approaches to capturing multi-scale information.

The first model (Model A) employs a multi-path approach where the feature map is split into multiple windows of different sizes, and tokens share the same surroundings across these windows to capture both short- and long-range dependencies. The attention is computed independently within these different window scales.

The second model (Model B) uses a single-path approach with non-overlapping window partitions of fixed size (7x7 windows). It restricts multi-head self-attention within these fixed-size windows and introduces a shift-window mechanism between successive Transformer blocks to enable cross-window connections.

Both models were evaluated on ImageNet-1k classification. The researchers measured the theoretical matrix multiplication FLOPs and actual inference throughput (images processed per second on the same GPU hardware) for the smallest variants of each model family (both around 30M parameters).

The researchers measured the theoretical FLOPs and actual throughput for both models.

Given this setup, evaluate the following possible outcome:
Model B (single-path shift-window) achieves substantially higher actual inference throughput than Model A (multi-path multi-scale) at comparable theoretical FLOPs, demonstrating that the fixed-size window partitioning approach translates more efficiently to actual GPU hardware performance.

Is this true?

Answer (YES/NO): YES